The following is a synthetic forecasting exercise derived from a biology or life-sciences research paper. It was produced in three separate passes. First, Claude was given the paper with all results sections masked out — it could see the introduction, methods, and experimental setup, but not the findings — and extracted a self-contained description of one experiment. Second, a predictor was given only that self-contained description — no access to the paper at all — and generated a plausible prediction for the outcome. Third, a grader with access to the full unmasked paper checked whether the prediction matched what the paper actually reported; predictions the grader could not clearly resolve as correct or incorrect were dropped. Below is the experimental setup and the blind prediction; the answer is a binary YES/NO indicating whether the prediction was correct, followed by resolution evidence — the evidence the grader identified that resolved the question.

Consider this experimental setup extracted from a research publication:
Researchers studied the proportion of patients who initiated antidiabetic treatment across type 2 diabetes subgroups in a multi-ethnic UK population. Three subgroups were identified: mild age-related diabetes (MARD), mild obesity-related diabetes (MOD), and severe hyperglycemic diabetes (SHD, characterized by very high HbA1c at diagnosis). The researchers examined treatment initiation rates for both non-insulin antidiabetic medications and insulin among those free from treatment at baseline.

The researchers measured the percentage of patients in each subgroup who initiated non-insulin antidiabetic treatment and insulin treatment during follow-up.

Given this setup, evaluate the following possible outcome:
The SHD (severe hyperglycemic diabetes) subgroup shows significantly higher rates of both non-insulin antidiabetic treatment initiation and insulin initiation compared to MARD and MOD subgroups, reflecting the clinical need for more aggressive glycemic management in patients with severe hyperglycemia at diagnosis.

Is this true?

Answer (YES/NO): YES